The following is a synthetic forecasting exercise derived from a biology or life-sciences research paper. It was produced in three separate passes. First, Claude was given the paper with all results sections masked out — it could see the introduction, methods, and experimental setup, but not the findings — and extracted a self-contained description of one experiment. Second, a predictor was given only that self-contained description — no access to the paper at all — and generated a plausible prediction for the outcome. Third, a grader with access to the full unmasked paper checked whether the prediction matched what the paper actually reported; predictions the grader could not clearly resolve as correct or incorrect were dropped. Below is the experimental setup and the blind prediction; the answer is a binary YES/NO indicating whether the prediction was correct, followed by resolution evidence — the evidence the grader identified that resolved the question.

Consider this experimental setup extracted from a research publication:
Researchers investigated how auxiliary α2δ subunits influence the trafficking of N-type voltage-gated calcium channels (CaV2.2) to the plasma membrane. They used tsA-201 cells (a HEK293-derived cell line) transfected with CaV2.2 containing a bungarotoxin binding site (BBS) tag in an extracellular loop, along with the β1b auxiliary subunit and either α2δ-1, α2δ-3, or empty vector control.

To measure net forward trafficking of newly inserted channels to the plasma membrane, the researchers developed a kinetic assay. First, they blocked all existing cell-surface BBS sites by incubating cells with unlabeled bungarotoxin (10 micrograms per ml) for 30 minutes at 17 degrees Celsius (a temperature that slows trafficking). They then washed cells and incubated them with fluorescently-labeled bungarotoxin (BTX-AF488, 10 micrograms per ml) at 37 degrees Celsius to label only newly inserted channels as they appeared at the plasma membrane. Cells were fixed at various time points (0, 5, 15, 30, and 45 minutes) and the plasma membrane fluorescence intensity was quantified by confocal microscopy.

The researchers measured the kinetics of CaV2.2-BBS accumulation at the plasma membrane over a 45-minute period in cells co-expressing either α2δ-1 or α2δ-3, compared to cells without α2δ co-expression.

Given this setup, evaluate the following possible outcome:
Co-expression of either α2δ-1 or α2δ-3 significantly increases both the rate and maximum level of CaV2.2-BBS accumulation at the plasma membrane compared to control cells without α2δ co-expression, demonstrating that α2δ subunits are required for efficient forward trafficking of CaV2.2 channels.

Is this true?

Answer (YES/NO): NO